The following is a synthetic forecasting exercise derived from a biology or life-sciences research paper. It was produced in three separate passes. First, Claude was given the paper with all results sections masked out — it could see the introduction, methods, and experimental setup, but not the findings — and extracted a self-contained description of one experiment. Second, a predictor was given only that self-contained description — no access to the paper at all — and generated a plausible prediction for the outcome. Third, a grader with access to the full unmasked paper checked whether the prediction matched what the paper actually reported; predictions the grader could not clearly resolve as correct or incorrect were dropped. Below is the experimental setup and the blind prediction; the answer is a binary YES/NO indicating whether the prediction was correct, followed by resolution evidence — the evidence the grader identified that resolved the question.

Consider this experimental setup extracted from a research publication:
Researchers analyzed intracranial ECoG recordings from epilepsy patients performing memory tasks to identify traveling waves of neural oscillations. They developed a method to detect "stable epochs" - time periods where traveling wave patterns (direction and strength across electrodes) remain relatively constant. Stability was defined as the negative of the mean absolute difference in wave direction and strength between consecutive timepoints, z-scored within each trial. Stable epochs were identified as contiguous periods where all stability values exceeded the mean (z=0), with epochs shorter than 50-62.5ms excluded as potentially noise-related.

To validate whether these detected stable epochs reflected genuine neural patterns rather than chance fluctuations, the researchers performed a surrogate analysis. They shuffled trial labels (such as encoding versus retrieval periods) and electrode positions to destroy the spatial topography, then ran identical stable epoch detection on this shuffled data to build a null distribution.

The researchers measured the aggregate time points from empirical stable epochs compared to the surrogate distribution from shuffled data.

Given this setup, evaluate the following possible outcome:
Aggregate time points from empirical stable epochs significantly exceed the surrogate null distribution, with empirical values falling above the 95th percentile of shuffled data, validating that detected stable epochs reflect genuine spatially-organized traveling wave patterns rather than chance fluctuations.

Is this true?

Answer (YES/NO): YES